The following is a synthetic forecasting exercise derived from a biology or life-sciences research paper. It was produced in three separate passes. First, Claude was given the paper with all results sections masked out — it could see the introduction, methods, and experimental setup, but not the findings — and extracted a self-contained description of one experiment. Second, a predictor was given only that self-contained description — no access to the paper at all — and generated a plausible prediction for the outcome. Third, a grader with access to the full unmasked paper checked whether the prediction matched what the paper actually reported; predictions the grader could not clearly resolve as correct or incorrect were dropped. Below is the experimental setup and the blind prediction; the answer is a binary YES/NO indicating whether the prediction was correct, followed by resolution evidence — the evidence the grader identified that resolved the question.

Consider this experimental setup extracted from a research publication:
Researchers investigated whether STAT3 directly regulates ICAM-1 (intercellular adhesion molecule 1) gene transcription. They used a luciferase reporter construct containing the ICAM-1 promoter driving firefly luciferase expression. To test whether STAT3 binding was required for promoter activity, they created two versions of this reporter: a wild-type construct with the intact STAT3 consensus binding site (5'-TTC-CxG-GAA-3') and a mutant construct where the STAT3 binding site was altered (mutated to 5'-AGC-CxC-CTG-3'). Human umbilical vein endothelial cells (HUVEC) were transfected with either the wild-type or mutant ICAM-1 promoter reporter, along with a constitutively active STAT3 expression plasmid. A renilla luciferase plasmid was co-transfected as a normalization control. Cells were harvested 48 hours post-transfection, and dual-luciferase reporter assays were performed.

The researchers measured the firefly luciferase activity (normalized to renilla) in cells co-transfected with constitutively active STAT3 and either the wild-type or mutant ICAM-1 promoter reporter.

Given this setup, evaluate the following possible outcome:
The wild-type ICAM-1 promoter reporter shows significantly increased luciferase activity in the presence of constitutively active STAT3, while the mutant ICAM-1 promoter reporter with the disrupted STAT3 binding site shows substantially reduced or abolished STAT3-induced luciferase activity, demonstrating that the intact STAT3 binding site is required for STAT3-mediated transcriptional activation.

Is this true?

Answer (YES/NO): YES